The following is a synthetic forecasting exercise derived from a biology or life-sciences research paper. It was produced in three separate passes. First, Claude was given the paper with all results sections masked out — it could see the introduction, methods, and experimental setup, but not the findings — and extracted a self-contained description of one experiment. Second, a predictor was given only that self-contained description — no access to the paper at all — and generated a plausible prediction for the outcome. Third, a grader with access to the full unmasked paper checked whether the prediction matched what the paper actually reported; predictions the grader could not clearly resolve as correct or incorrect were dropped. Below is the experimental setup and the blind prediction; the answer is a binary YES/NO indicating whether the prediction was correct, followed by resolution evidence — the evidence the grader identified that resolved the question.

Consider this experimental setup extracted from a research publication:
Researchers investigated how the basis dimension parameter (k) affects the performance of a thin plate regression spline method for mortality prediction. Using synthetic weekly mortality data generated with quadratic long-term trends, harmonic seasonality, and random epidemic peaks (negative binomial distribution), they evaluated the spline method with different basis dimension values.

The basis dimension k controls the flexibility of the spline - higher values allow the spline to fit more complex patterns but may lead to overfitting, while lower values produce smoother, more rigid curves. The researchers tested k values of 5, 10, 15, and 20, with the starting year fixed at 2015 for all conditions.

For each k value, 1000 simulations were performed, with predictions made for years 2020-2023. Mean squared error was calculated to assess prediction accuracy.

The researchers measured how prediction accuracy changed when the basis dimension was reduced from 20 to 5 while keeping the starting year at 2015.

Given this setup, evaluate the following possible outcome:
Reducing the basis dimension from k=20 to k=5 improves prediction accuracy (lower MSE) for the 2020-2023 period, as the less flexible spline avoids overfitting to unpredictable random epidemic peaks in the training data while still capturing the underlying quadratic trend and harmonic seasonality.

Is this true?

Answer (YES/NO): YES